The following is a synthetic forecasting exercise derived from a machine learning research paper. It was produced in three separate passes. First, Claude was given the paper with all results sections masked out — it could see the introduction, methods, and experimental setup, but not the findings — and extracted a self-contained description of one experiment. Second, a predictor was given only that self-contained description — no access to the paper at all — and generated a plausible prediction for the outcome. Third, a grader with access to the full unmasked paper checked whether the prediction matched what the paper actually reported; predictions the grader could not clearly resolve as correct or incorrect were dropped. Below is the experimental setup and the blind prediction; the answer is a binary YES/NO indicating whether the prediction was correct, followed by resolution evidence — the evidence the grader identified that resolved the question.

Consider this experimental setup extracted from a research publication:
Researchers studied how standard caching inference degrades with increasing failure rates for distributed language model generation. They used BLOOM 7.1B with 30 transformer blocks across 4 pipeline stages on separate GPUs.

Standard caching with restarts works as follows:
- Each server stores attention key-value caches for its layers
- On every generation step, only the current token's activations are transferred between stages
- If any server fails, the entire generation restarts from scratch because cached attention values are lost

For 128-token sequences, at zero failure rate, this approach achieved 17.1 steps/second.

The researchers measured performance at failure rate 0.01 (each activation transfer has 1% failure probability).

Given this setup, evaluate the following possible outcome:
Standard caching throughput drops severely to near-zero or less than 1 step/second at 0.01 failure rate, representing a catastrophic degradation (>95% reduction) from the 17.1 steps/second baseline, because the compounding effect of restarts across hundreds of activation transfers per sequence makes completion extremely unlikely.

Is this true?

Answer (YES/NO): YES